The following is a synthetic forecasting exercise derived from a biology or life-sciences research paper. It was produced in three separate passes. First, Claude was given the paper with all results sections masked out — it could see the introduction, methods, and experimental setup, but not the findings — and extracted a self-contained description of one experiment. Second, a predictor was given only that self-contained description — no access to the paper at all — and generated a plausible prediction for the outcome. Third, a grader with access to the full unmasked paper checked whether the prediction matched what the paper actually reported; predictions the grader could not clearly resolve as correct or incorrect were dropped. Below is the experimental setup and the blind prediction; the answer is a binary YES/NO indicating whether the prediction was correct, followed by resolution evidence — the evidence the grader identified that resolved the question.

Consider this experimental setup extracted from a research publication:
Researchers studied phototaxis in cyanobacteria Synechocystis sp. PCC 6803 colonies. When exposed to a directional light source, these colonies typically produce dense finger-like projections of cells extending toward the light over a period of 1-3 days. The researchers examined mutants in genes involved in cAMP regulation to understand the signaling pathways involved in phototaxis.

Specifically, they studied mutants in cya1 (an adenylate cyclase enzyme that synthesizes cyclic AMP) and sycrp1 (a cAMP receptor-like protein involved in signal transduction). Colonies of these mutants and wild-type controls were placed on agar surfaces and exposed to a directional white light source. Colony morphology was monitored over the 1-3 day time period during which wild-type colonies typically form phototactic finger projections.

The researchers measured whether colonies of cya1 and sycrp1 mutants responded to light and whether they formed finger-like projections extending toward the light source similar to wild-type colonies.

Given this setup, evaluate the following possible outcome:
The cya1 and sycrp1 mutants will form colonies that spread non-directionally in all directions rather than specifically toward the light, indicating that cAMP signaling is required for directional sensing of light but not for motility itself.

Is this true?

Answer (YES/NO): NO